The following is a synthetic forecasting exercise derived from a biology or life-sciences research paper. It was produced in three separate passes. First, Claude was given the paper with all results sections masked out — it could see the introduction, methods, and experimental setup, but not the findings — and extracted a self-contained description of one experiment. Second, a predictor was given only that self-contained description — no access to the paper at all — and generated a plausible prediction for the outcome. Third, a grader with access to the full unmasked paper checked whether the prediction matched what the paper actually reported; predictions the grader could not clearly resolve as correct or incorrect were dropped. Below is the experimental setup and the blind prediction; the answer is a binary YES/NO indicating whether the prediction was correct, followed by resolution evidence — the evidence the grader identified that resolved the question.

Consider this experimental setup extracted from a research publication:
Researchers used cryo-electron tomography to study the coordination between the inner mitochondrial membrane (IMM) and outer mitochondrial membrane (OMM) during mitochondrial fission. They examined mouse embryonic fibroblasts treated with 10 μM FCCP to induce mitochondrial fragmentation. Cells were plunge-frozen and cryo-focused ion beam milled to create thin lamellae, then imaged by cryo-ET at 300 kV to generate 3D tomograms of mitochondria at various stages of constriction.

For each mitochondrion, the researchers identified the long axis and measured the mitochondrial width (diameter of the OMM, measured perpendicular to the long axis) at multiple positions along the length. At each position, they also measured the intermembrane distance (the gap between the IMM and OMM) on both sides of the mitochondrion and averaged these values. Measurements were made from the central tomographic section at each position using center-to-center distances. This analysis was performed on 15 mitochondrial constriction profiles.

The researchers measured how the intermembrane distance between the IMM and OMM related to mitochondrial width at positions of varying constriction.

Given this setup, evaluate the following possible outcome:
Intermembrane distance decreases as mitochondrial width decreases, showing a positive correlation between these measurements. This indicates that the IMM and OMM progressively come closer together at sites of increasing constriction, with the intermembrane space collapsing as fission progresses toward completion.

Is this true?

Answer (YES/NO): NO